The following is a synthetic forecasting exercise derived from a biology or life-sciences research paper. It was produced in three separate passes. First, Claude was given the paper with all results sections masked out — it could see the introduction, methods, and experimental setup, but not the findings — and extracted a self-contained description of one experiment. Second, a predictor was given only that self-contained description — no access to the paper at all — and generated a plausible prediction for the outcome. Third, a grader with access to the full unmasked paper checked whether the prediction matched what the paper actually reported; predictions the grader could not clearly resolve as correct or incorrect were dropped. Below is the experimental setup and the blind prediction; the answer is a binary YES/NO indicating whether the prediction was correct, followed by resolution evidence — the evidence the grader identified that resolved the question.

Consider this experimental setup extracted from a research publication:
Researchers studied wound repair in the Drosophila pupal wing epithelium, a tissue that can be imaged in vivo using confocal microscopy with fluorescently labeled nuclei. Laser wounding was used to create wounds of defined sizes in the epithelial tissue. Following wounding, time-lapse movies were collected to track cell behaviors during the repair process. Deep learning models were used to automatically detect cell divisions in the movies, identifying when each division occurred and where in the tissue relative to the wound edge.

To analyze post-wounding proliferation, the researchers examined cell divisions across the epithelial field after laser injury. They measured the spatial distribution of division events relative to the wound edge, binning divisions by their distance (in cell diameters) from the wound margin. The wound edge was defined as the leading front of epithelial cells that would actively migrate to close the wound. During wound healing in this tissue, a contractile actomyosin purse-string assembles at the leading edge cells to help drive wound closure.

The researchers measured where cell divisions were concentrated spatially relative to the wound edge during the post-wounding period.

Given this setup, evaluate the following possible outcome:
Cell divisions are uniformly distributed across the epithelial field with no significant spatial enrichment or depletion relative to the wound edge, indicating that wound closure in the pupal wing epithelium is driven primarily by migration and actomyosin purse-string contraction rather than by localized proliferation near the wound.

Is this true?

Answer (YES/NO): NO